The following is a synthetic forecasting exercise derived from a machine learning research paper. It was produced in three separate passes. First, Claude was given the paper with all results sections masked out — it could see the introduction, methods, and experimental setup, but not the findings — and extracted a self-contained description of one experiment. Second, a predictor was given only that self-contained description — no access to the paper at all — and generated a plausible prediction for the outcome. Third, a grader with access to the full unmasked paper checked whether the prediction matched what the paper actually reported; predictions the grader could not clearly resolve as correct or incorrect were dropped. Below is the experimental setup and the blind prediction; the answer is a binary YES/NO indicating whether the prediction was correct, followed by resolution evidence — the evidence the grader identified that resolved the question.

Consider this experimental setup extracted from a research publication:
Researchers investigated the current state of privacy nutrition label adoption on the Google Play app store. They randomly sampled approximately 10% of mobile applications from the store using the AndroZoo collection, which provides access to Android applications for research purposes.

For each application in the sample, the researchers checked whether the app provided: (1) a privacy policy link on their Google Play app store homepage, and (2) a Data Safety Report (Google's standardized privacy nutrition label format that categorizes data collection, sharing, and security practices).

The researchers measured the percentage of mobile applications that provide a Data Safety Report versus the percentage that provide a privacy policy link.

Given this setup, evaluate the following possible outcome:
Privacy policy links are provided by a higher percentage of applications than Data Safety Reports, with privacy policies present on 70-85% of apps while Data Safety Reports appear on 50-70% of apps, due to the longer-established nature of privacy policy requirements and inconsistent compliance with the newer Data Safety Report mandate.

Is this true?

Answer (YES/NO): NO